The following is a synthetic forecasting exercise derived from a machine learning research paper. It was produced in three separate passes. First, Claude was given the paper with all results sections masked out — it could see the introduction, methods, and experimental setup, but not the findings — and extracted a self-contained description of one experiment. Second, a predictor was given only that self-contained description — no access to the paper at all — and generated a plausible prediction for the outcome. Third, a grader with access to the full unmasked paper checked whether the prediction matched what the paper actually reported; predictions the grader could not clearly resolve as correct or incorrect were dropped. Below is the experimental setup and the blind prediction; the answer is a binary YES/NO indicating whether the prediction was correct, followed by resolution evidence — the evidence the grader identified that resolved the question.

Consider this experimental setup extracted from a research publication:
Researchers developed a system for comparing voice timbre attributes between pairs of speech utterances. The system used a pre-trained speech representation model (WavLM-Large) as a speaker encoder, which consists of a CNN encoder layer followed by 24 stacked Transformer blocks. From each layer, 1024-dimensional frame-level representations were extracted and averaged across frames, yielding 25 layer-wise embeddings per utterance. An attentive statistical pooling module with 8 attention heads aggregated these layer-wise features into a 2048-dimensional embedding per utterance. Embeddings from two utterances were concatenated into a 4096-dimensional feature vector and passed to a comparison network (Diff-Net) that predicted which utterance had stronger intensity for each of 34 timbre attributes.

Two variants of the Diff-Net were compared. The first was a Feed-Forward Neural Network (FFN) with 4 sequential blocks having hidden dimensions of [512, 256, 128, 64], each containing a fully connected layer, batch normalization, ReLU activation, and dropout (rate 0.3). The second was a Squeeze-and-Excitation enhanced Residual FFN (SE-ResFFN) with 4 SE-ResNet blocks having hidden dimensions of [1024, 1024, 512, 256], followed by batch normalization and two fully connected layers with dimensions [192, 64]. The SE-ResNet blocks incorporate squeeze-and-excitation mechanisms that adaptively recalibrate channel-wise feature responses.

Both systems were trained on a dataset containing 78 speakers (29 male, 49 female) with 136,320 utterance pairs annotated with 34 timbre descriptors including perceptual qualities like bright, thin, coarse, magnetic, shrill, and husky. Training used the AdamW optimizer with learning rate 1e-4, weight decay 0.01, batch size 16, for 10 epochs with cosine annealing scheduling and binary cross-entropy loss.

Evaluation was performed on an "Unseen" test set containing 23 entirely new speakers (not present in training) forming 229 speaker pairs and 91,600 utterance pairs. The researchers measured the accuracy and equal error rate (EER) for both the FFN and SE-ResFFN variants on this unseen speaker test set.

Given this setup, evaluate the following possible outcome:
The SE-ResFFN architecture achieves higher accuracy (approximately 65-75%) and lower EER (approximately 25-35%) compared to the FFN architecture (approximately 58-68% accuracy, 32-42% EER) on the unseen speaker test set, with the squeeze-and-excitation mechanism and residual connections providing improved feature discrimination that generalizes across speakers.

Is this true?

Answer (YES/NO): NO